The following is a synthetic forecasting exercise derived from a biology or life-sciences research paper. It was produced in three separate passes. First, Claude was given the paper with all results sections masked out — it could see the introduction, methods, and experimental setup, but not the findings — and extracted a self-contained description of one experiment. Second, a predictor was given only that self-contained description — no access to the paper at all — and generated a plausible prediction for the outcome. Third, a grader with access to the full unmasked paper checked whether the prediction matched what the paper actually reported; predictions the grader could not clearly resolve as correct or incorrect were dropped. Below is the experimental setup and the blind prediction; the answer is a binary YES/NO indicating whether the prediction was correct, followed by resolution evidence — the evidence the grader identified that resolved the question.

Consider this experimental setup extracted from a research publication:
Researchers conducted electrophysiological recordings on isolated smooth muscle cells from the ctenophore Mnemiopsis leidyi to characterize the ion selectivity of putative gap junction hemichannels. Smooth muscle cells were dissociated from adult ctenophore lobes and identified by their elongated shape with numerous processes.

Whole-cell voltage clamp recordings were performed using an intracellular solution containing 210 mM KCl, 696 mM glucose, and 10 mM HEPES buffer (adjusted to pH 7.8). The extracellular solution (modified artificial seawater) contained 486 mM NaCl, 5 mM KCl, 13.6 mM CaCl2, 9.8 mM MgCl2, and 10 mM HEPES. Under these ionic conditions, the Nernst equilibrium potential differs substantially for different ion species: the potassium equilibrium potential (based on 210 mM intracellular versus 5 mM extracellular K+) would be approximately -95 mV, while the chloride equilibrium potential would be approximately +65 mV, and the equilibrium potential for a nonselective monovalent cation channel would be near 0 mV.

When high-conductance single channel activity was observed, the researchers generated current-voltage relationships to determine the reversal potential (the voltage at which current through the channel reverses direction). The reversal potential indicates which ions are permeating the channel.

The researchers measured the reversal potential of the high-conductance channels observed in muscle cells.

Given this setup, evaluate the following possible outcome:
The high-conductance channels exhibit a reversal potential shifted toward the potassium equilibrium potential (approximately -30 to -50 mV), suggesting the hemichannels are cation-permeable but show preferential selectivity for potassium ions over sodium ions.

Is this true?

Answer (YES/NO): NO